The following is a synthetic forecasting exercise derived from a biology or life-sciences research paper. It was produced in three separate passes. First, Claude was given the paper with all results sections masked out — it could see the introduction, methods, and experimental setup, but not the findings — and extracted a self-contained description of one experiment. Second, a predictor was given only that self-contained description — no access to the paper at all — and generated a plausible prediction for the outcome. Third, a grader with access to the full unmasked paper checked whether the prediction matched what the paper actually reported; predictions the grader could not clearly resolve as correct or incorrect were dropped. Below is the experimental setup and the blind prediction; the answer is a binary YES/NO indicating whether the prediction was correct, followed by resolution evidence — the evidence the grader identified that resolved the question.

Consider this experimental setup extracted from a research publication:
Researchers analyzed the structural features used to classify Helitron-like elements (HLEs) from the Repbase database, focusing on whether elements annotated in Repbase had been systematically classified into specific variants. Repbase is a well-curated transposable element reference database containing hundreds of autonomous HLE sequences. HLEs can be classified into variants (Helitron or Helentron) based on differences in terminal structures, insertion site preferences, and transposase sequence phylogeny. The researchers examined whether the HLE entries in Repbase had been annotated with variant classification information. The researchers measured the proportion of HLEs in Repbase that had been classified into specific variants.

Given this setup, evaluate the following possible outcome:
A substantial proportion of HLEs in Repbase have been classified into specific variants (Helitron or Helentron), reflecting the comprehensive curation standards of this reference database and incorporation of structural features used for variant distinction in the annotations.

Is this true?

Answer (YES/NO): NO